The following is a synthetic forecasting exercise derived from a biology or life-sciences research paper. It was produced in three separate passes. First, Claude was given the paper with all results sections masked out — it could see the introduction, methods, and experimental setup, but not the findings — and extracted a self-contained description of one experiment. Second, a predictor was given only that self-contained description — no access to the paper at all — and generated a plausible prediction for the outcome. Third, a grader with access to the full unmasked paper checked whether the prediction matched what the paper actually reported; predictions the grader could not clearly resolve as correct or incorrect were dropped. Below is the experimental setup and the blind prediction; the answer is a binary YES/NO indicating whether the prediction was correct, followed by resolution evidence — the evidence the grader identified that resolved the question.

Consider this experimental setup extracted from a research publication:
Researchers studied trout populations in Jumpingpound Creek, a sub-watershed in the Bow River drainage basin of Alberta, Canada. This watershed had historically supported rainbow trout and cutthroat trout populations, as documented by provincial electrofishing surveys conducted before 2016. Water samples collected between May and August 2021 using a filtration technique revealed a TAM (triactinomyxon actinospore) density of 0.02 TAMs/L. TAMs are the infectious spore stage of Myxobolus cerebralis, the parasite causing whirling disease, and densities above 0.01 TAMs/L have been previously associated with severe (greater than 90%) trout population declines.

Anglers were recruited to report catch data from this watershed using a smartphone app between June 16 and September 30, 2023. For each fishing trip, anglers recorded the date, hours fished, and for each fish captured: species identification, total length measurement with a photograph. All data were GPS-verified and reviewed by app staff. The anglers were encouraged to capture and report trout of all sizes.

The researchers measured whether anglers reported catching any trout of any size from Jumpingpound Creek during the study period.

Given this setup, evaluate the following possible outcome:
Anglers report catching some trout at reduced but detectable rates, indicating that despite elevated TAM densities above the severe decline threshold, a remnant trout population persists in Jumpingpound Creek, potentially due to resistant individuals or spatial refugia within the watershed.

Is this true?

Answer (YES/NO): NO